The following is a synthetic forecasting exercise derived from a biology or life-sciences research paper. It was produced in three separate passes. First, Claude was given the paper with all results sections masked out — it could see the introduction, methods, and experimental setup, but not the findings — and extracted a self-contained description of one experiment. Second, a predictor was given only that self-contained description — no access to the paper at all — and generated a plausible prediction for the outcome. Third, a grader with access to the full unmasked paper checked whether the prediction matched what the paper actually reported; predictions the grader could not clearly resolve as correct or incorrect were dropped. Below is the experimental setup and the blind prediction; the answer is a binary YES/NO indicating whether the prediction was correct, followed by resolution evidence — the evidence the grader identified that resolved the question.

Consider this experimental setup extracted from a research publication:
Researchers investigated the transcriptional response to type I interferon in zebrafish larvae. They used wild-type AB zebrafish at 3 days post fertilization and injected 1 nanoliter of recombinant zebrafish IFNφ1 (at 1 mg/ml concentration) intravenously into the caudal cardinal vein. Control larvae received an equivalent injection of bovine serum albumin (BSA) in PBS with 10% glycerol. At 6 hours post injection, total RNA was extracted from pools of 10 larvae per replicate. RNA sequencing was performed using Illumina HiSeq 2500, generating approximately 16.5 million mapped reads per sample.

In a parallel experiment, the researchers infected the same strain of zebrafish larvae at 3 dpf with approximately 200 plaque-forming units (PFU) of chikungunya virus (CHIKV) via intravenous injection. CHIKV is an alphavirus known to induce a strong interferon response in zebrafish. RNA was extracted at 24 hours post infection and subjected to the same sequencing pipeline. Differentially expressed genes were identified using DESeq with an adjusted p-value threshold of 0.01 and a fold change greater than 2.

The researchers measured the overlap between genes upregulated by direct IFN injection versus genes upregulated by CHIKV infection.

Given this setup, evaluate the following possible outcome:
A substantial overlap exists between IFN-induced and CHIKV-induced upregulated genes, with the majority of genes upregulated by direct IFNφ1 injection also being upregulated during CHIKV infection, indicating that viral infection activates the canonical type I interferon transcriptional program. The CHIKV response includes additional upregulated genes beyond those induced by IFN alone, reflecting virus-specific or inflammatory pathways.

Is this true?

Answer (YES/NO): NO